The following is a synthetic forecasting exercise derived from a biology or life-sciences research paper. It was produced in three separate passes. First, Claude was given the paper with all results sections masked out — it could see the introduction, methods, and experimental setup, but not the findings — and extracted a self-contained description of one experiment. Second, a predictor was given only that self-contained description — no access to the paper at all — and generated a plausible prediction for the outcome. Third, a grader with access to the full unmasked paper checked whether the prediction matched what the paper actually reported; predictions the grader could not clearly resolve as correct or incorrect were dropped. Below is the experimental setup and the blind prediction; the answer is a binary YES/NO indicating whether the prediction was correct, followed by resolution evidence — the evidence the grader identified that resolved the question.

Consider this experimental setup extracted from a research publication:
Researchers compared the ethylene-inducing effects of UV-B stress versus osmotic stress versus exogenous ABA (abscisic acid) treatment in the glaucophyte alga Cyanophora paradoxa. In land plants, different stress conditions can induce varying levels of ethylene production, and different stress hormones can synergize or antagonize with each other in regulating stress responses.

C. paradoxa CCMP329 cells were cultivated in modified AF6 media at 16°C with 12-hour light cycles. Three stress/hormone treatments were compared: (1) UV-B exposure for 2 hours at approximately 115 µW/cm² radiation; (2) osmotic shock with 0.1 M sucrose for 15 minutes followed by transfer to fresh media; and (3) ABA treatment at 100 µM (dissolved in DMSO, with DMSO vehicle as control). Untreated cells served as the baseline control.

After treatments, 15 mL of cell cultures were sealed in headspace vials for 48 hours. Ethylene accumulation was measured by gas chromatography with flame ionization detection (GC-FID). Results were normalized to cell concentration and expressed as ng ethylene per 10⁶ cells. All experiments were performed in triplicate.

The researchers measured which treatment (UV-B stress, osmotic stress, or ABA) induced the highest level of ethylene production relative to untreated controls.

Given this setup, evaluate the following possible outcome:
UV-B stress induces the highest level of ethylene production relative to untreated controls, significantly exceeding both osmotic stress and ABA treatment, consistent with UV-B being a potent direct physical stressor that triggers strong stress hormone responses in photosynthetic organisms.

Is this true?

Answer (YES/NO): NO